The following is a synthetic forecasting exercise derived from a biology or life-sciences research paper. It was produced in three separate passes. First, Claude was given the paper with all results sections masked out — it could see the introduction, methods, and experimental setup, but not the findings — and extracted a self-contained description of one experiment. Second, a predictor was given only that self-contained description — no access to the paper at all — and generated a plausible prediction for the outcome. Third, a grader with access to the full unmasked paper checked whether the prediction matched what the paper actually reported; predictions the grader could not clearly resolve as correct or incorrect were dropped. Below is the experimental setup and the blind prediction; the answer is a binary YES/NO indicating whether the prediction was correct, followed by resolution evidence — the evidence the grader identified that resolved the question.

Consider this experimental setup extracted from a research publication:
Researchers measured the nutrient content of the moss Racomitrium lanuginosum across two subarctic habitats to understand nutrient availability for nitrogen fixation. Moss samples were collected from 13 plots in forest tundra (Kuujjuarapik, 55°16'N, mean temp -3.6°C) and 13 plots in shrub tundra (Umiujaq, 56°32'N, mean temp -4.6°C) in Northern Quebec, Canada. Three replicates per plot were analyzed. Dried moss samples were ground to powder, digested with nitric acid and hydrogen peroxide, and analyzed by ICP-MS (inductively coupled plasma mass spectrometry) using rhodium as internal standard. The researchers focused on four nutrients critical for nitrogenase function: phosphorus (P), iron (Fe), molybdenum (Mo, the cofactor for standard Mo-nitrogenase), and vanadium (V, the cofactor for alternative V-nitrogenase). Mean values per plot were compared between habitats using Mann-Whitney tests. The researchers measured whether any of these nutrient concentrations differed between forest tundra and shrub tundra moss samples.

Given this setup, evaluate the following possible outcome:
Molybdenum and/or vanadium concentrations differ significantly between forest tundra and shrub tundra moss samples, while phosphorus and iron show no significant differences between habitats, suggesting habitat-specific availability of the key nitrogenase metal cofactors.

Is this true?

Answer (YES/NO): NO